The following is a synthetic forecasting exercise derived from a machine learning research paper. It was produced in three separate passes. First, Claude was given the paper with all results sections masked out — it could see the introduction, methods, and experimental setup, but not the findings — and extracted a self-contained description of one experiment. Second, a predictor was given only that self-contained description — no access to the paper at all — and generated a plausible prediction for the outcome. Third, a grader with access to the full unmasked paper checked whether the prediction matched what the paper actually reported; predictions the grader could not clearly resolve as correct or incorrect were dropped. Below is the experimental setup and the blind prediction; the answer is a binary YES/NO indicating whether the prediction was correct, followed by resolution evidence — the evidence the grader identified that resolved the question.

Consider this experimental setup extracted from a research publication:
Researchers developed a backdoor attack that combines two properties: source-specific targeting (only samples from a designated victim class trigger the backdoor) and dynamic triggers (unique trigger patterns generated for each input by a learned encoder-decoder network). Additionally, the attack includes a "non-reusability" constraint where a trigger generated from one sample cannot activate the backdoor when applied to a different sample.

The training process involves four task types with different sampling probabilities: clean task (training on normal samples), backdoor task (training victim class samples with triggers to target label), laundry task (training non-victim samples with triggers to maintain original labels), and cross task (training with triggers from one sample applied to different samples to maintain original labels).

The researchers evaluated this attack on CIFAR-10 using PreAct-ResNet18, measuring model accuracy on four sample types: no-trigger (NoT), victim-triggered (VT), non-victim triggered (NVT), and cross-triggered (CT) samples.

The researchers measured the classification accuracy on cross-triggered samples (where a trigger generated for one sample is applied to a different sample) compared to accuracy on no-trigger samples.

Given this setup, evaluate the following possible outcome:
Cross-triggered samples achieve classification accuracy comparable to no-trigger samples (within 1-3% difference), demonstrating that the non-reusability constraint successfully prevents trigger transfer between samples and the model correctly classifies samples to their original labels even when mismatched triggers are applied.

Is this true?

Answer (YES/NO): NO